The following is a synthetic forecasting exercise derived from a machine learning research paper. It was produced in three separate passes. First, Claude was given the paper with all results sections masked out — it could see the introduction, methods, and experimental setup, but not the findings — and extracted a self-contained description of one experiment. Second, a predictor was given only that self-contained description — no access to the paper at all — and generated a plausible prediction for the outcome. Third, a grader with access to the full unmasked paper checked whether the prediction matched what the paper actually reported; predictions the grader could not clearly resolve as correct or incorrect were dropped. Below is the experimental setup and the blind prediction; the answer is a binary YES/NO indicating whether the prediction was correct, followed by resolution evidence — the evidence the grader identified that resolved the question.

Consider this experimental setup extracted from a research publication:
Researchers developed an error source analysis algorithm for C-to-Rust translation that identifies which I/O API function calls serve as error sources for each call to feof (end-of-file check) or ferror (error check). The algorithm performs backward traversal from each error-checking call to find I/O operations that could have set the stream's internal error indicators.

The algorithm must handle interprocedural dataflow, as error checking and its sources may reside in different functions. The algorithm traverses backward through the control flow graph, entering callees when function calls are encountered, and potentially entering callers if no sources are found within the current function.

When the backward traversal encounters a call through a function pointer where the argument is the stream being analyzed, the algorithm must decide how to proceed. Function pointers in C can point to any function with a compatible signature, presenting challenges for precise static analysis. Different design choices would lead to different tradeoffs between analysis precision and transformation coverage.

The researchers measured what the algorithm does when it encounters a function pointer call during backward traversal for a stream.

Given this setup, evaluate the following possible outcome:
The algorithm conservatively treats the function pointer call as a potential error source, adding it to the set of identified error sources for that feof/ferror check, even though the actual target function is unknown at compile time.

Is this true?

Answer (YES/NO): NO